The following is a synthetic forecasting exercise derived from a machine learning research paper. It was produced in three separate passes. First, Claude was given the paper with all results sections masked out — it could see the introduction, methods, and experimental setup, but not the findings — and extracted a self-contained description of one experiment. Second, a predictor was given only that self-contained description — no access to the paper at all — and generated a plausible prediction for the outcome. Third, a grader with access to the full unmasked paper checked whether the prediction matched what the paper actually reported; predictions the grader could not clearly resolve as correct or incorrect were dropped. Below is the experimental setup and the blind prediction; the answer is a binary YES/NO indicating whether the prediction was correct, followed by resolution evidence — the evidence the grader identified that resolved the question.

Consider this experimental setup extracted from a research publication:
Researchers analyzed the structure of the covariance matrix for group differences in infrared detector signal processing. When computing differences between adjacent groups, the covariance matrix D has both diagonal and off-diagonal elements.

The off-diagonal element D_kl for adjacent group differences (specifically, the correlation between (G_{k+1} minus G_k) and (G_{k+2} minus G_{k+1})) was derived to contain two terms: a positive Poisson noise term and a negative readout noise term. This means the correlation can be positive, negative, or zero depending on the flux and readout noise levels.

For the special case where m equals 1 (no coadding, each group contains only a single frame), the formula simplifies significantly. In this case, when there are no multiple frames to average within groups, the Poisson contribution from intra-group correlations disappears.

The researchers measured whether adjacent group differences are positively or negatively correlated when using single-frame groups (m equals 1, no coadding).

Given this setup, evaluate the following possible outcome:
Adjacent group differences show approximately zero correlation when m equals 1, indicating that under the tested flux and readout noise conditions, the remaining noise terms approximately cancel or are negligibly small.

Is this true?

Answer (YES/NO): NO